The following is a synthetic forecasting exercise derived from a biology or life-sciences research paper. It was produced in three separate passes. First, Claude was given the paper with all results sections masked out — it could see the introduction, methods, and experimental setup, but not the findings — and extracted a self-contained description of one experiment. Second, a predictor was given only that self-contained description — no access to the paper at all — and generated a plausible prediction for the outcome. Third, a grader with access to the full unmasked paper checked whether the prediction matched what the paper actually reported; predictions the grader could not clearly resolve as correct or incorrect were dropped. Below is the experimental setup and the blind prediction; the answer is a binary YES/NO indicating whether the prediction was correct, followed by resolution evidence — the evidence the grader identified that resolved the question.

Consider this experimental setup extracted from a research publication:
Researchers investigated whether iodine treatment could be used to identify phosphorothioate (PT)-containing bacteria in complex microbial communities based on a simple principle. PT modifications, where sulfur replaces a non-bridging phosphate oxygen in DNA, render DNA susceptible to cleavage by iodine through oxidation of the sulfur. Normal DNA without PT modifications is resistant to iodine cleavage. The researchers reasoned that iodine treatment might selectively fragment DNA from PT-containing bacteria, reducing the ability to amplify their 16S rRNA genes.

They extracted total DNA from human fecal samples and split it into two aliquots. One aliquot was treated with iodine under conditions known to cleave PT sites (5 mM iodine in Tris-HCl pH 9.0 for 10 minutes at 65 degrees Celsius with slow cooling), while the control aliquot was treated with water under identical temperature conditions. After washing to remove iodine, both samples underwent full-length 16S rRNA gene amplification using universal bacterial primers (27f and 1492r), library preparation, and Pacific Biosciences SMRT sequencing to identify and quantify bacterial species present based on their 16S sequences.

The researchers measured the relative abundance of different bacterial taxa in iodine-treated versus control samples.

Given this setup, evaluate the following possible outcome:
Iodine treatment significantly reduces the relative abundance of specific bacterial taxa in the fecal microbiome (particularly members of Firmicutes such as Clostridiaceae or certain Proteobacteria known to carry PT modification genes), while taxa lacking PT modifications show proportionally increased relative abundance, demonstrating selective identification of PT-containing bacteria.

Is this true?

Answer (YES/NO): YES